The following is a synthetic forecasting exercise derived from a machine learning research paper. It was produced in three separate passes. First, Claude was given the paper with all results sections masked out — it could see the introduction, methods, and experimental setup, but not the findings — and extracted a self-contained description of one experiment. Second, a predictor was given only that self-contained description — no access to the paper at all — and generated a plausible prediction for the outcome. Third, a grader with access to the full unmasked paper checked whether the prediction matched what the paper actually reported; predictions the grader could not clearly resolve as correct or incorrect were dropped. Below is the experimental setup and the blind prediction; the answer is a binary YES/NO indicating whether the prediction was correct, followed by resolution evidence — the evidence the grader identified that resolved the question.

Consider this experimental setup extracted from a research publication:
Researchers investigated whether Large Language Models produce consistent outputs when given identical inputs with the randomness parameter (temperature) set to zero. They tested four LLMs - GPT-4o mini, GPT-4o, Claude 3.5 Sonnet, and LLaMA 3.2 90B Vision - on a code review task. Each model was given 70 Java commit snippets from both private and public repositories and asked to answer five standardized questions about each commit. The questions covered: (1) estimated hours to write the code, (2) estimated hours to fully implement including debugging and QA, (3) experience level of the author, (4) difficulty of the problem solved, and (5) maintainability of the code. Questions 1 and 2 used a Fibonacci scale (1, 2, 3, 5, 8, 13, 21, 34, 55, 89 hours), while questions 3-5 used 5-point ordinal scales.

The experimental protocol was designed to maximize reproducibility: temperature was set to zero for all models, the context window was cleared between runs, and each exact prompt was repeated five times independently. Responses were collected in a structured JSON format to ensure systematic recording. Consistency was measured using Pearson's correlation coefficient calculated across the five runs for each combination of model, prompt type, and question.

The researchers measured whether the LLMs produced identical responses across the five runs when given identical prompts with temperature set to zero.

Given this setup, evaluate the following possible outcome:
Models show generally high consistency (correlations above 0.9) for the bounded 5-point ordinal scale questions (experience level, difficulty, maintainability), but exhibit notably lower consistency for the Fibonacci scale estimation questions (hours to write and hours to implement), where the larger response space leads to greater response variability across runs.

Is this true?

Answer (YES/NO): NO